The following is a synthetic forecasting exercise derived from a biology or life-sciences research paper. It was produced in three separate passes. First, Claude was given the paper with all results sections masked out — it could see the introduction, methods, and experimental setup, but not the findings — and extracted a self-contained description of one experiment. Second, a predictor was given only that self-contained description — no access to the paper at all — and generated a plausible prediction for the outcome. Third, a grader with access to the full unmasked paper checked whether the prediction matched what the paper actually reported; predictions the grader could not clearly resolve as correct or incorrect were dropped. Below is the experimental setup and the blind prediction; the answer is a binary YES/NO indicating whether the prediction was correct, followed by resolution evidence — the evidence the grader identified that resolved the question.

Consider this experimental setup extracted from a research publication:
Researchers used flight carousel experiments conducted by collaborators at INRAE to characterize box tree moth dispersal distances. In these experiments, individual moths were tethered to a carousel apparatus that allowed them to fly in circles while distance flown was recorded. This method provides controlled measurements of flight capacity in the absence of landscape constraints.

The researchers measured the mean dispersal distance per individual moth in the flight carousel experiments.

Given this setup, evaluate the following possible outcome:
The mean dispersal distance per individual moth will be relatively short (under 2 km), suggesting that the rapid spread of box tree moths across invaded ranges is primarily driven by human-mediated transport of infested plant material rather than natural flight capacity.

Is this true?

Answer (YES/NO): NO